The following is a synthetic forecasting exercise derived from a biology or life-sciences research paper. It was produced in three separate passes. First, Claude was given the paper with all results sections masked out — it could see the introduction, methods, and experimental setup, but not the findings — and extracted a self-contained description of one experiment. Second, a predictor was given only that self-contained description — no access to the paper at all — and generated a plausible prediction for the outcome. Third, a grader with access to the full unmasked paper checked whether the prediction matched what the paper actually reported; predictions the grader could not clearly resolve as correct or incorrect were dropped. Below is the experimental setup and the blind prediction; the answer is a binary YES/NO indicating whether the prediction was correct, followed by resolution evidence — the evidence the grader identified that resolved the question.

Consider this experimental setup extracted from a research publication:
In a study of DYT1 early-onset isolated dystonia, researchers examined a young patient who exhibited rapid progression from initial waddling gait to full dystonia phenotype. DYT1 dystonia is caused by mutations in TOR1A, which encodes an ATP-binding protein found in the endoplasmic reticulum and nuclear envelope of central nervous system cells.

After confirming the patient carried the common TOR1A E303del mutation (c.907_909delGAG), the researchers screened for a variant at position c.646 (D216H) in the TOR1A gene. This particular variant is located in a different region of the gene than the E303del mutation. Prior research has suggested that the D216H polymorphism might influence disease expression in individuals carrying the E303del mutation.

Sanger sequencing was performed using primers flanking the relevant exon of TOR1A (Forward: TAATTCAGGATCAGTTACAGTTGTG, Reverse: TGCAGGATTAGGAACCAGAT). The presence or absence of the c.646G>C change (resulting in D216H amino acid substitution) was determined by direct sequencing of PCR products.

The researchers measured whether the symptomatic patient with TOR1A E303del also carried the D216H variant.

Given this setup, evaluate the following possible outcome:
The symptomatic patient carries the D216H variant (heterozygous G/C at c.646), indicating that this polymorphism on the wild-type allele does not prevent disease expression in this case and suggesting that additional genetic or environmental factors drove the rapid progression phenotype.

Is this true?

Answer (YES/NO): NO